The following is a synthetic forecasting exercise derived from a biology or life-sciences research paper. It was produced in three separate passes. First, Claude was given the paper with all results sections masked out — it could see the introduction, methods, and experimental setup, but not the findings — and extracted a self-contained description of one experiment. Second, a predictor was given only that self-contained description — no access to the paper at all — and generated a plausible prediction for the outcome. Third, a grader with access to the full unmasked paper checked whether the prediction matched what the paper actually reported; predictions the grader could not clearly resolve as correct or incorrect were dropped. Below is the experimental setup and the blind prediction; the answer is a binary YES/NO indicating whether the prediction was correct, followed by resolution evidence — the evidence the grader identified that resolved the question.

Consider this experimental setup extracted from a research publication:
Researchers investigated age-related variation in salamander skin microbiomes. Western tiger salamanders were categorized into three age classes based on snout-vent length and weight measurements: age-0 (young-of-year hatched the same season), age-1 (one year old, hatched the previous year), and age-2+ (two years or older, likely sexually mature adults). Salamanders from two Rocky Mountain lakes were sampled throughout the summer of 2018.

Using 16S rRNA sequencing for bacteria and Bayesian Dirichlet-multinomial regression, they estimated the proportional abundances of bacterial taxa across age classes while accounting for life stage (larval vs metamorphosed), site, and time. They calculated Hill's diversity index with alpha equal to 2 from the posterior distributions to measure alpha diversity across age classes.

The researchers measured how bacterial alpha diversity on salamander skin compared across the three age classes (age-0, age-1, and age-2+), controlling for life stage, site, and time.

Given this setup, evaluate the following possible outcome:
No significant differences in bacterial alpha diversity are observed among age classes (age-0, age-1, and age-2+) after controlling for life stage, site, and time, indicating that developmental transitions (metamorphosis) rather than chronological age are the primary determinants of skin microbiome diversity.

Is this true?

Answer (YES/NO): NO